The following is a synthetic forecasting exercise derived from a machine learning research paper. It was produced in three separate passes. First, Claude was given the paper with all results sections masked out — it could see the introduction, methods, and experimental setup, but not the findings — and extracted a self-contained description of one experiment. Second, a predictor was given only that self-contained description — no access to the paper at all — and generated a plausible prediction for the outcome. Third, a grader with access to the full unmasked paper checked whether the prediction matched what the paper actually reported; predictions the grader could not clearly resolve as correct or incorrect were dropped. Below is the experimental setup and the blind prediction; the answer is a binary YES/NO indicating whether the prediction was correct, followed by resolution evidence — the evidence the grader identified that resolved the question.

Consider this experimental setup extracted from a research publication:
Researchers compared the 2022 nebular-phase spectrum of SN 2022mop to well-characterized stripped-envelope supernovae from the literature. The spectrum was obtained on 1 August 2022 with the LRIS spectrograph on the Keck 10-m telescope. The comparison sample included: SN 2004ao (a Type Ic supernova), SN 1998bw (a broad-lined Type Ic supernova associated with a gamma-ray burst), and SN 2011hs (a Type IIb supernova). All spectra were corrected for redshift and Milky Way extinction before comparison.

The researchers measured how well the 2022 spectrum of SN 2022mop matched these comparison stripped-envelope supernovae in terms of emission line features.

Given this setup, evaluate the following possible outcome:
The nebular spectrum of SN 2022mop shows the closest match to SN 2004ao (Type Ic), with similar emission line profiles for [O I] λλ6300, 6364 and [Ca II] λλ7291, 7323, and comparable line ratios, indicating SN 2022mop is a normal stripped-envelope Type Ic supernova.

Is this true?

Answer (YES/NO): NO